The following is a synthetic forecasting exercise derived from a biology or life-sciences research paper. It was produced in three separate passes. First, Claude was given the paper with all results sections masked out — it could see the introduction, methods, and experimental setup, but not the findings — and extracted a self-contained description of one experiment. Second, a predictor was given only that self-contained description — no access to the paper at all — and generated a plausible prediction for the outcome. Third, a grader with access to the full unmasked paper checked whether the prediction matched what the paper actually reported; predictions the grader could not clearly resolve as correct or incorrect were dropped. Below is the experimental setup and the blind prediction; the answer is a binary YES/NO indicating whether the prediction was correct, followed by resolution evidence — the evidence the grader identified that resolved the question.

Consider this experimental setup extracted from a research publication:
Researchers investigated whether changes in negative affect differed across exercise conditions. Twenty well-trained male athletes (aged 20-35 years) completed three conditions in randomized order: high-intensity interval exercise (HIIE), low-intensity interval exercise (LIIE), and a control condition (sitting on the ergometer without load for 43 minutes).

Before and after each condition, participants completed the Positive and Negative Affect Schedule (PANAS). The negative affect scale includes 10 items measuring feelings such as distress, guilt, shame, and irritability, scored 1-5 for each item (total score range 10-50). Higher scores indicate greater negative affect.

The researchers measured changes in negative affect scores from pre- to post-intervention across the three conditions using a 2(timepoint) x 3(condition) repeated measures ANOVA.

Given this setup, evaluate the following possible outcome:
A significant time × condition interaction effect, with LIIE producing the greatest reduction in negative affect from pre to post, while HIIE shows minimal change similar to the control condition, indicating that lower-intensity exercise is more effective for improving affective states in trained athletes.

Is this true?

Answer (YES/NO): NO